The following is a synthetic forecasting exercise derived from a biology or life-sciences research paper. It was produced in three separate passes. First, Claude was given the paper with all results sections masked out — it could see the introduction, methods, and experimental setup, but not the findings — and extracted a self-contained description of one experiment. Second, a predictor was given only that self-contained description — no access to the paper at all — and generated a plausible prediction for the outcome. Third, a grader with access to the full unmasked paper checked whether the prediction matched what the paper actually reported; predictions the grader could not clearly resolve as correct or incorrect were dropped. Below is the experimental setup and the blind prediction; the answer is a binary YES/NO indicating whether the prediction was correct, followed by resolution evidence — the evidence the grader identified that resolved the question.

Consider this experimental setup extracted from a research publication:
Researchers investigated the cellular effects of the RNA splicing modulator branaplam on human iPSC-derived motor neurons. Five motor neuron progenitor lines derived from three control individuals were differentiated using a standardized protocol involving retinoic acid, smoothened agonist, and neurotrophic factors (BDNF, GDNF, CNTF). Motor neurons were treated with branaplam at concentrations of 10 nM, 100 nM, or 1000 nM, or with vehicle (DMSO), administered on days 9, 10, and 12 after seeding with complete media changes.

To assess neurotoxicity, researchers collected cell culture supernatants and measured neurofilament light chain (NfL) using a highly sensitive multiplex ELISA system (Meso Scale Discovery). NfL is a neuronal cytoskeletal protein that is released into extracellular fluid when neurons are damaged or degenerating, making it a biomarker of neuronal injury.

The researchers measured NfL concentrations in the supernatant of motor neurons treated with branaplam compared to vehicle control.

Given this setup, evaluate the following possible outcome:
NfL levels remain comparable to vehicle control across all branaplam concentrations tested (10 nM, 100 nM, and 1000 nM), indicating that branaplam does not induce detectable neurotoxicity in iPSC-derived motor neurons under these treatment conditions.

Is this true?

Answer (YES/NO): NO